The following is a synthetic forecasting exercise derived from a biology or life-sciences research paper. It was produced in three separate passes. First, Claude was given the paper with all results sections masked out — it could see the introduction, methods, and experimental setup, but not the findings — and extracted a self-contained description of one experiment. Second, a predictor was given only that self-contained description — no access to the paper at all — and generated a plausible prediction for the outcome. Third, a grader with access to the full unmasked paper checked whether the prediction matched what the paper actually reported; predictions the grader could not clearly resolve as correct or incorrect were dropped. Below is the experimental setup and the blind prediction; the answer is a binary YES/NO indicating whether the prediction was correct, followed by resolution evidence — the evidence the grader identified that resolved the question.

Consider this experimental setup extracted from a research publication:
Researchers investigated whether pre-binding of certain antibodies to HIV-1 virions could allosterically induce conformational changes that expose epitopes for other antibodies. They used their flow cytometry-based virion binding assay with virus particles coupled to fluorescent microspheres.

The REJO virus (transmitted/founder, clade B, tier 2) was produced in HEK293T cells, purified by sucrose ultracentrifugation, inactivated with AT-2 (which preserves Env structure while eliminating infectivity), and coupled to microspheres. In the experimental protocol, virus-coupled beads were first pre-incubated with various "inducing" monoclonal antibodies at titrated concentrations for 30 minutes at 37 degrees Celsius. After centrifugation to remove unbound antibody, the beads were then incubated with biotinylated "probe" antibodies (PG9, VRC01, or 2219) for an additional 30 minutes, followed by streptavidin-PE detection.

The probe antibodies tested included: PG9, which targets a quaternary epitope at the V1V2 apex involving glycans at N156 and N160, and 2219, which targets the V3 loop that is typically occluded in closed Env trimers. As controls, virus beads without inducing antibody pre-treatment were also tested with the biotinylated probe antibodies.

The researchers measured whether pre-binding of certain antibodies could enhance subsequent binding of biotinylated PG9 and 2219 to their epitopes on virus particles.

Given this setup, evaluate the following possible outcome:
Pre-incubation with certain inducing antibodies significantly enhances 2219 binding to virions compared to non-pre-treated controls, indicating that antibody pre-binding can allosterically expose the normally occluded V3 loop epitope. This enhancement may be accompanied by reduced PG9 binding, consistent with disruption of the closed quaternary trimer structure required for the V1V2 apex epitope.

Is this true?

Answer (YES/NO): NO